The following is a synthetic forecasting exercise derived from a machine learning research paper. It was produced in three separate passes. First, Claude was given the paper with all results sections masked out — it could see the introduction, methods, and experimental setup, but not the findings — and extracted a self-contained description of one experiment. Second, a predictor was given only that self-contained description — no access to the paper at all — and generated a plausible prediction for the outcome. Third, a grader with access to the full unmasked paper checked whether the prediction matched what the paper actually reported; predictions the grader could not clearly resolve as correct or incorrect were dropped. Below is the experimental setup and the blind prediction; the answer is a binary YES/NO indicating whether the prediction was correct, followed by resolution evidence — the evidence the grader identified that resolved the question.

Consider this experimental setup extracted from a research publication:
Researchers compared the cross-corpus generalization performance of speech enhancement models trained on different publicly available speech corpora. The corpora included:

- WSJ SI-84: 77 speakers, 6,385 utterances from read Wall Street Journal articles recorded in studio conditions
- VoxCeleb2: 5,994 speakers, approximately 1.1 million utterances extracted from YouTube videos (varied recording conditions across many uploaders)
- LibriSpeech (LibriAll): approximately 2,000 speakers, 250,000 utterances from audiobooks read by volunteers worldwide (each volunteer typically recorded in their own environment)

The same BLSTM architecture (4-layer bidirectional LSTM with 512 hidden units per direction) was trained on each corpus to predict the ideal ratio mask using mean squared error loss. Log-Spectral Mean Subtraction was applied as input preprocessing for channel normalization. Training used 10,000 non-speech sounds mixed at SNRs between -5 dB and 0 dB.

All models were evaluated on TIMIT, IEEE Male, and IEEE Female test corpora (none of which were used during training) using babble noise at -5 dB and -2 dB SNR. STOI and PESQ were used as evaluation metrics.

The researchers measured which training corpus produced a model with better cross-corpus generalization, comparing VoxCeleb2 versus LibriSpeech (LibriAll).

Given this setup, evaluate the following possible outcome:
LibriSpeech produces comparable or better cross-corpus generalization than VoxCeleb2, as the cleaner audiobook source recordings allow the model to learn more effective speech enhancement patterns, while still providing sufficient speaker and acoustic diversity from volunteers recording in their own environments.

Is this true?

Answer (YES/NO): YES